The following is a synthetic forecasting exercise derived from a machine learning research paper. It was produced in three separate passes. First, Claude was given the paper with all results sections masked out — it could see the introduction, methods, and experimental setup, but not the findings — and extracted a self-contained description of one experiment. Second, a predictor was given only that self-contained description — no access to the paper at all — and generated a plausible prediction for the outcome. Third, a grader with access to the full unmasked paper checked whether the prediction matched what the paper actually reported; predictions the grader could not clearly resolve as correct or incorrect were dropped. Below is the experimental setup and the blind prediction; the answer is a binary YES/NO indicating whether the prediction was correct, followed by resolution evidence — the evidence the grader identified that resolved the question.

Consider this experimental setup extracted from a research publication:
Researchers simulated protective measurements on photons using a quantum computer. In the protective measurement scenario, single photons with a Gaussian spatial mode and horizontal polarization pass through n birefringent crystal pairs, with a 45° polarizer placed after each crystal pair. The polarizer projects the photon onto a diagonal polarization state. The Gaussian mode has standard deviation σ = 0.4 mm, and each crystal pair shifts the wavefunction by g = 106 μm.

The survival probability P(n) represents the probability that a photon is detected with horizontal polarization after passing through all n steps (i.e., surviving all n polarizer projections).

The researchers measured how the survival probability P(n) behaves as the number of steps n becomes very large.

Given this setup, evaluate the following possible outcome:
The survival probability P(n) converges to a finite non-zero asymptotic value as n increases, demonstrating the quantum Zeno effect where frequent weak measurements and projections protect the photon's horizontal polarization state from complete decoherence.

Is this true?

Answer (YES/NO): NO